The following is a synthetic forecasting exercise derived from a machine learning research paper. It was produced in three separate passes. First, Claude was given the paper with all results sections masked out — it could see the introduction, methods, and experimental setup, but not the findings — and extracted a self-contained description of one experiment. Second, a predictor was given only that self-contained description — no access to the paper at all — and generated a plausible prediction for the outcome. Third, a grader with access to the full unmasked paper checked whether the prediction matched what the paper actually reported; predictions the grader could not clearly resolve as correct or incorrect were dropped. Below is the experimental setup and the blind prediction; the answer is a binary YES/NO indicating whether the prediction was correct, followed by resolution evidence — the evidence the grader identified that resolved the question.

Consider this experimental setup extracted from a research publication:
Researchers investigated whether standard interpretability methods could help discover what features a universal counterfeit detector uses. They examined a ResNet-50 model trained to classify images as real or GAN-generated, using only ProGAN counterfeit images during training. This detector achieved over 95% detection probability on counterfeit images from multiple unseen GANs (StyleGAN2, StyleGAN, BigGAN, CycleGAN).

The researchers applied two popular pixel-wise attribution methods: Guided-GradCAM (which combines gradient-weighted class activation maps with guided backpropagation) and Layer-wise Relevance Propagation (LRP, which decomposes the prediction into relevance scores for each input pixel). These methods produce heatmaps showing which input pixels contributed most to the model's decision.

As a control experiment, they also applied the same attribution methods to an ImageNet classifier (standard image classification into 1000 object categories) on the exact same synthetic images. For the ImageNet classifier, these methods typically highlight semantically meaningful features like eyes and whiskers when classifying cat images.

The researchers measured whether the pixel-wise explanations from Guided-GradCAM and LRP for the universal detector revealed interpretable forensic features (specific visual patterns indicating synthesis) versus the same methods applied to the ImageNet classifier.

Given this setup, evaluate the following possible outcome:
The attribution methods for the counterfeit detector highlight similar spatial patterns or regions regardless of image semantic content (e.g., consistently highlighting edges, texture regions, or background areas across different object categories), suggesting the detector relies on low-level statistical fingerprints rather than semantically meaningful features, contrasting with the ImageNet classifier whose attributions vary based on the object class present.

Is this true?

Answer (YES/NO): NO